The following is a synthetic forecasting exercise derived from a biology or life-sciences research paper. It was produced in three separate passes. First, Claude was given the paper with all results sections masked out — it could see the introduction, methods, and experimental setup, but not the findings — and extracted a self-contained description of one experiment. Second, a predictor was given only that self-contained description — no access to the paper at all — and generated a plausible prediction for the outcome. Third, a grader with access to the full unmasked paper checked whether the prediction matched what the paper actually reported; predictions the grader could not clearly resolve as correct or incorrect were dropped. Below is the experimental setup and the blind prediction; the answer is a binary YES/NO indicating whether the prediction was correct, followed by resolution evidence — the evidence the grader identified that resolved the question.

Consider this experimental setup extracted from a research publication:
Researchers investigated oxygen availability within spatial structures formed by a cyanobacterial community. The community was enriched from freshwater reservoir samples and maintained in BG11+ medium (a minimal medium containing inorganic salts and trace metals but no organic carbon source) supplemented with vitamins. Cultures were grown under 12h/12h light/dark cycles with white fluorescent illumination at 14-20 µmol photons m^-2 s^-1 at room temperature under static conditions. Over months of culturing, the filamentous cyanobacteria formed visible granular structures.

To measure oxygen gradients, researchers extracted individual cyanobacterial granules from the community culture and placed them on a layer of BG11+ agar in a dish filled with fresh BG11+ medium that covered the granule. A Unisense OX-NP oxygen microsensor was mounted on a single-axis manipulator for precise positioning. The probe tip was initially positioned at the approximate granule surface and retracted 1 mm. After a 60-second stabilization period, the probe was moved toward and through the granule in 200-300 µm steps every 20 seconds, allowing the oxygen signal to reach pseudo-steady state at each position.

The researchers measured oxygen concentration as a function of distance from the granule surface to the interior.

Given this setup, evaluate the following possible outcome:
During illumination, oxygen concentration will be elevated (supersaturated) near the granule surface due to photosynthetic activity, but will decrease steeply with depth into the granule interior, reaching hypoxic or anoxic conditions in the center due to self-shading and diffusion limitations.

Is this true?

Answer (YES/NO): YES